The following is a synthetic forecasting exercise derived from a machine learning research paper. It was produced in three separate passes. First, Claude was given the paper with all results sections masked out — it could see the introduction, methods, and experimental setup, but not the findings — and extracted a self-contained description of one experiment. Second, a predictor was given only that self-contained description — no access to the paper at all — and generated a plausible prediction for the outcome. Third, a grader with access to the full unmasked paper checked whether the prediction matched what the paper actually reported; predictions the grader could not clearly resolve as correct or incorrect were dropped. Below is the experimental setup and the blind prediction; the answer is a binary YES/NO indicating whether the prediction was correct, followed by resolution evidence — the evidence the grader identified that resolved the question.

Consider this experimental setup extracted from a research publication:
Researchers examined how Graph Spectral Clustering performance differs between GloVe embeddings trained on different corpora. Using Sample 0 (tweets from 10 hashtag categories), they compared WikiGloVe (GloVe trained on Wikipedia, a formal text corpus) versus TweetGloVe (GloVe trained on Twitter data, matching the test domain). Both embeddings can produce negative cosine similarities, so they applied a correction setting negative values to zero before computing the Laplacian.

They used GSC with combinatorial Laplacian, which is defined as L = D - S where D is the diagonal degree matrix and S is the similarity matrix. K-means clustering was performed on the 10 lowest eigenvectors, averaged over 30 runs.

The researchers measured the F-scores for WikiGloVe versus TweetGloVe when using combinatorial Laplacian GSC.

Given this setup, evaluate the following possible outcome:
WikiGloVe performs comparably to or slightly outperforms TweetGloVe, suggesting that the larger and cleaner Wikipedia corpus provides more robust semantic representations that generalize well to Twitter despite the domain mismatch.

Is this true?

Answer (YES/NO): YES